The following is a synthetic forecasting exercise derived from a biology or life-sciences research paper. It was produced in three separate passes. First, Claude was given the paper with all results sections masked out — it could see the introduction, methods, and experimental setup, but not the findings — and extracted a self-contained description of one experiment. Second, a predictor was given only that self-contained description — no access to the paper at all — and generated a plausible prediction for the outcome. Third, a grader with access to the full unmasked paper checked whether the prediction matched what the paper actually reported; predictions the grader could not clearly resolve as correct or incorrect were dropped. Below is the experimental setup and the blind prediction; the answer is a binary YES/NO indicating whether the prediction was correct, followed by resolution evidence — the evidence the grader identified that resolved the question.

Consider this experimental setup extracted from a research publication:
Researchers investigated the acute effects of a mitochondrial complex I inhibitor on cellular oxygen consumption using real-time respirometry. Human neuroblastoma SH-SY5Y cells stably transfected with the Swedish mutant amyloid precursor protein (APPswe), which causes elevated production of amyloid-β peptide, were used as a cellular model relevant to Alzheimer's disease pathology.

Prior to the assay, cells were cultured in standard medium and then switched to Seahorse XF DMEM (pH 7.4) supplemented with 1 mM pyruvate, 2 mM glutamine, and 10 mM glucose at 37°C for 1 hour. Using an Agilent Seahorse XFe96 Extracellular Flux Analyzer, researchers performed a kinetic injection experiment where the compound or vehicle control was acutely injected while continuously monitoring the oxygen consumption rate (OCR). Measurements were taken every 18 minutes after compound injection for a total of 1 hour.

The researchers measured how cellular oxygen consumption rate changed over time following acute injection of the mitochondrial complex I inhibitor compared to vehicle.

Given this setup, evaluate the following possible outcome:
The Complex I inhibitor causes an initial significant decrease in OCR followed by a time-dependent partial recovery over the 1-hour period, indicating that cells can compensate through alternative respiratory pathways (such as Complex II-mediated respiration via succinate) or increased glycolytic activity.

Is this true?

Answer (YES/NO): NO